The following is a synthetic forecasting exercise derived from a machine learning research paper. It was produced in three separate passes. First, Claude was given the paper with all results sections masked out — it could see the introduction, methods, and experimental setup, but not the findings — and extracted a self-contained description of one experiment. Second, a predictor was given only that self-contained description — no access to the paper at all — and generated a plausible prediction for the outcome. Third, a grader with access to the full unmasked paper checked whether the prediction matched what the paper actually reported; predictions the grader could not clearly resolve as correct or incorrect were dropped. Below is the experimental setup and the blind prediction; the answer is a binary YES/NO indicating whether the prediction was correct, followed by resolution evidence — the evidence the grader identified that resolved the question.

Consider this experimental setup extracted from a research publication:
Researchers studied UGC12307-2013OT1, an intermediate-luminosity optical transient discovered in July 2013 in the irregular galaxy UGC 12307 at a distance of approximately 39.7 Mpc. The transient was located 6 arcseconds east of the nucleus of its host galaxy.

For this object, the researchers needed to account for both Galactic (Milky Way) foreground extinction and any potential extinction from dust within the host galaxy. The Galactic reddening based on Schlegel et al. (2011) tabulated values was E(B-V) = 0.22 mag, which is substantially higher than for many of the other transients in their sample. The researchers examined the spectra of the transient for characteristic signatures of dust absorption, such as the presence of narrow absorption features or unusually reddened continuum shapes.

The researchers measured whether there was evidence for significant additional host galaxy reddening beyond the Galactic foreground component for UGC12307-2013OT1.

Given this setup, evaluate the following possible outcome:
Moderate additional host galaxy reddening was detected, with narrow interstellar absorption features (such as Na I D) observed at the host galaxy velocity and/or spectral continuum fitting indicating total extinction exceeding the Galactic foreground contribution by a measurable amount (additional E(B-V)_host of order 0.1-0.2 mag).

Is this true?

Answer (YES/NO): NO